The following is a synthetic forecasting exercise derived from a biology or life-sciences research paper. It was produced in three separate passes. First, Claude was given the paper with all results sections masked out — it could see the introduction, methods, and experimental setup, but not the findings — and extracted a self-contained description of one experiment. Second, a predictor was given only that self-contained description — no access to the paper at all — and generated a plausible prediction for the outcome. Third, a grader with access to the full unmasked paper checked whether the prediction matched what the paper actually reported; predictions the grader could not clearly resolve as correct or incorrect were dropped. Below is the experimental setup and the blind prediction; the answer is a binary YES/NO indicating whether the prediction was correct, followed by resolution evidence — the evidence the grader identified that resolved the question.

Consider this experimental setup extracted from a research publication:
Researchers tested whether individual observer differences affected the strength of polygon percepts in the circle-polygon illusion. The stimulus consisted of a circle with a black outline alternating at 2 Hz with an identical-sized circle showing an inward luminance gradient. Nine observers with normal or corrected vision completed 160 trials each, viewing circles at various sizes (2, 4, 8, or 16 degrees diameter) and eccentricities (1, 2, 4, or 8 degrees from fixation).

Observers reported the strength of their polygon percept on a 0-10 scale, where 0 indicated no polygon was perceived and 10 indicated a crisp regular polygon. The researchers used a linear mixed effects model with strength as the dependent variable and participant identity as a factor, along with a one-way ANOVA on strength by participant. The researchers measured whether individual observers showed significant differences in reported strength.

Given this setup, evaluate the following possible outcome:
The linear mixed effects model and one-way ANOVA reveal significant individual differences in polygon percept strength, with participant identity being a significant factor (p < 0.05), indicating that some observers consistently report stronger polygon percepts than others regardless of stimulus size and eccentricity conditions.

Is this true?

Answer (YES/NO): YES